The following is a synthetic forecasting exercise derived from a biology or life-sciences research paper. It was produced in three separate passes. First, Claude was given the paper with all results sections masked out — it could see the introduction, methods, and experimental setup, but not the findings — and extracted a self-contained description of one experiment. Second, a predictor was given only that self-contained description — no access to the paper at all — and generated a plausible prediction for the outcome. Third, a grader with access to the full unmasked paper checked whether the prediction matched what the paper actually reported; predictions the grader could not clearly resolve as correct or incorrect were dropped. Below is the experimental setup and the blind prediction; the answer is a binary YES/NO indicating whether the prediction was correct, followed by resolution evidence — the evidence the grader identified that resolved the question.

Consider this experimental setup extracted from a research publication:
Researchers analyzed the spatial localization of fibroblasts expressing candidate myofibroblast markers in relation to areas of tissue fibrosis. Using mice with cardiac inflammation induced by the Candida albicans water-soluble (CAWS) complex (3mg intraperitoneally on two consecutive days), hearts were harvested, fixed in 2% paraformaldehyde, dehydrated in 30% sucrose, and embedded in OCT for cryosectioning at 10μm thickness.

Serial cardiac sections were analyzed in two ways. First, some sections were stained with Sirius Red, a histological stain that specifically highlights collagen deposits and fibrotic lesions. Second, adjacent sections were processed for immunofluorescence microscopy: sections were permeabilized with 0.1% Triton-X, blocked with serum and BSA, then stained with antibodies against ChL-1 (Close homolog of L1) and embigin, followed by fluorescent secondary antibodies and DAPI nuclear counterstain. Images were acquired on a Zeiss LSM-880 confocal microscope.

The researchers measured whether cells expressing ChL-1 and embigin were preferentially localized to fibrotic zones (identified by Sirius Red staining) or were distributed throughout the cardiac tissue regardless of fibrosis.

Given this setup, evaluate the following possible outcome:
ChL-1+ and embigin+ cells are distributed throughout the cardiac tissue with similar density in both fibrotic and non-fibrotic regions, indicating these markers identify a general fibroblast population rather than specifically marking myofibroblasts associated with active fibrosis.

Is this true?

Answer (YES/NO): NO